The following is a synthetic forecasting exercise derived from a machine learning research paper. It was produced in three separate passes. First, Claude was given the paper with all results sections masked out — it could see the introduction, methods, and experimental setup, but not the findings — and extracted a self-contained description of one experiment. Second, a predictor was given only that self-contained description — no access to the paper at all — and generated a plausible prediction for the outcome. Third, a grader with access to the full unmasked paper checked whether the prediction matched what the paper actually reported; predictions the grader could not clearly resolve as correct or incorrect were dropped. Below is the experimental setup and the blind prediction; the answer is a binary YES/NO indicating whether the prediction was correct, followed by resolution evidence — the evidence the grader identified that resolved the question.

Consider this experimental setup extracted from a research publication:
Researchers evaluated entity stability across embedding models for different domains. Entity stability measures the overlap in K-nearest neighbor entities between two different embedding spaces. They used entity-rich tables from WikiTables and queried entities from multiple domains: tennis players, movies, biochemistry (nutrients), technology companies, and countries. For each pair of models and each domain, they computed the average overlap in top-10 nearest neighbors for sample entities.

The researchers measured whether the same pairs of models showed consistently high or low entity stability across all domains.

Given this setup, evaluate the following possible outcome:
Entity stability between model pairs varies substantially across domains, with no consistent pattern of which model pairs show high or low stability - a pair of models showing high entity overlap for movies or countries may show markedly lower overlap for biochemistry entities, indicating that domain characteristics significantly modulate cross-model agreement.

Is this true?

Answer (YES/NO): YES